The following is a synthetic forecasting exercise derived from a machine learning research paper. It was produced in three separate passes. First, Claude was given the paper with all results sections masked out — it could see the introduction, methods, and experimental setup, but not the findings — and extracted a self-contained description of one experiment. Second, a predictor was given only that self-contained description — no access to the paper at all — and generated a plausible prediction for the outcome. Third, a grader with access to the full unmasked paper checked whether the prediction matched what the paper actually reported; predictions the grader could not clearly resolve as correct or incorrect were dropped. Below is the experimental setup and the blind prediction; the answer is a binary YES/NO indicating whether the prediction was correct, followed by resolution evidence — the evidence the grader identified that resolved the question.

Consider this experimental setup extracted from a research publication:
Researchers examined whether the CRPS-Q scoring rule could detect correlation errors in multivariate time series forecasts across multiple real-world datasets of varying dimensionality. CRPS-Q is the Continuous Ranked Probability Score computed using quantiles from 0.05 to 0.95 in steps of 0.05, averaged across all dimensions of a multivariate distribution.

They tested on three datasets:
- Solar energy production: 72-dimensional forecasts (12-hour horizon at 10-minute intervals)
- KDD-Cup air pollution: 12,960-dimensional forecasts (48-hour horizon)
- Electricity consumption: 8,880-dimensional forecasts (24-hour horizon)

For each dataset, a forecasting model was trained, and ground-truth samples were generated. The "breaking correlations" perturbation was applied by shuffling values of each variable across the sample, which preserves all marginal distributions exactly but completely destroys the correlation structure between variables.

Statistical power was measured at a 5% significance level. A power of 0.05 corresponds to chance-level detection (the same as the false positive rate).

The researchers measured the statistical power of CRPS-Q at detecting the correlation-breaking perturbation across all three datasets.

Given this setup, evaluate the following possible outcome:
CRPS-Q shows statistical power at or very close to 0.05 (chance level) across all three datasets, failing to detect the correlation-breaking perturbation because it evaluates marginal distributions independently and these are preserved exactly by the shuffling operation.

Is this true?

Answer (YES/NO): YES